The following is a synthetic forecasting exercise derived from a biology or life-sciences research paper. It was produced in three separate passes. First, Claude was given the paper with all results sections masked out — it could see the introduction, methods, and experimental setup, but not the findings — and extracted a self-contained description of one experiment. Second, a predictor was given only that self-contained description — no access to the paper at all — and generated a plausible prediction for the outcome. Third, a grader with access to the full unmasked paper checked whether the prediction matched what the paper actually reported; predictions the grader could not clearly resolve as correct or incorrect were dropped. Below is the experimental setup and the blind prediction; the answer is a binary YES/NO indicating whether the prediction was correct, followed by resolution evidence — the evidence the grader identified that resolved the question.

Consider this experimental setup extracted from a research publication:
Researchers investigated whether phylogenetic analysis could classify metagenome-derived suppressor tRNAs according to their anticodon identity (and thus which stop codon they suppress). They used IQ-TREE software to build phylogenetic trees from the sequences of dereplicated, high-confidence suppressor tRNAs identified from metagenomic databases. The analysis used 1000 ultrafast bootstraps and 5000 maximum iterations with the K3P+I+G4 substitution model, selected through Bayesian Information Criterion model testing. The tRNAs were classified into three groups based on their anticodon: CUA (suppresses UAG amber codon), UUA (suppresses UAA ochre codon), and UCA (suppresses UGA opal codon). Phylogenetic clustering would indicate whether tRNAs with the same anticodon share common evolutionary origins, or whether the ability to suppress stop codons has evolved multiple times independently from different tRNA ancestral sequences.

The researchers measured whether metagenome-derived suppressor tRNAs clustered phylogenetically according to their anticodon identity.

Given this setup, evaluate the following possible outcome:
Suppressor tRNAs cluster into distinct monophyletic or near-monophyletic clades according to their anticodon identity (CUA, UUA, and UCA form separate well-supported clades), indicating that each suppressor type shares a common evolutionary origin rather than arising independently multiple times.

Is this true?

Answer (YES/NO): YES